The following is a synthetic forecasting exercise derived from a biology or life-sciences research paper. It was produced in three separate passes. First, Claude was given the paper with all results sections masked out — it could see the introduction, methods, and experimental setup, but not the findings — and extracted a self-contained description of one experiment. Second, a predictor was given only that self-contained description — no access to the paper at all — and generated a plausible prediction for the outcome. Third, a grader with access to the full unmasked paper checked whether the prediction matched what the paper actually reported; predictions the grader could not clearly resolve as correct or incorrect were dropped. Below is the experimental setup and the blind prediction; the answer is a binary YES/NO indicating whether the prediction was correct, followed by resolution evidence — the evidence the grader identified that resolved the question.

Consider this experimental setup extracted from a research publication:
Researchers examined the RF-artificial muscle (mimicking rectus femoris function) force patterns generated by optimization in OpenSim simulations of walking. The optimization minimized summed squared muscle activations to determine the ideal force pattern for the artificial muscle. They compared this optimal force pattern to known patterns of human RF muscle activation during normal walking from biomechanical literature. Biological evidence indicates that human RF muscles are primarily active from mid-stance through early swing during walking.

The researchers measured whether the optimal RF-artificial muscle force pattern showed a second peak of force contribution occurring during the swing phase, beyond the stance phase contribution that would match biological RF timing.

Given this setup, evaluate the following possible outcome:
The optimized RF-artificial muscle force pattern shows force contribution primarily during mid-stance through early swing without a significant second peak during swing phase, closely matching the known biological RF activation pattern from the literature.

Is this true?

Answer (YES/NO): NO